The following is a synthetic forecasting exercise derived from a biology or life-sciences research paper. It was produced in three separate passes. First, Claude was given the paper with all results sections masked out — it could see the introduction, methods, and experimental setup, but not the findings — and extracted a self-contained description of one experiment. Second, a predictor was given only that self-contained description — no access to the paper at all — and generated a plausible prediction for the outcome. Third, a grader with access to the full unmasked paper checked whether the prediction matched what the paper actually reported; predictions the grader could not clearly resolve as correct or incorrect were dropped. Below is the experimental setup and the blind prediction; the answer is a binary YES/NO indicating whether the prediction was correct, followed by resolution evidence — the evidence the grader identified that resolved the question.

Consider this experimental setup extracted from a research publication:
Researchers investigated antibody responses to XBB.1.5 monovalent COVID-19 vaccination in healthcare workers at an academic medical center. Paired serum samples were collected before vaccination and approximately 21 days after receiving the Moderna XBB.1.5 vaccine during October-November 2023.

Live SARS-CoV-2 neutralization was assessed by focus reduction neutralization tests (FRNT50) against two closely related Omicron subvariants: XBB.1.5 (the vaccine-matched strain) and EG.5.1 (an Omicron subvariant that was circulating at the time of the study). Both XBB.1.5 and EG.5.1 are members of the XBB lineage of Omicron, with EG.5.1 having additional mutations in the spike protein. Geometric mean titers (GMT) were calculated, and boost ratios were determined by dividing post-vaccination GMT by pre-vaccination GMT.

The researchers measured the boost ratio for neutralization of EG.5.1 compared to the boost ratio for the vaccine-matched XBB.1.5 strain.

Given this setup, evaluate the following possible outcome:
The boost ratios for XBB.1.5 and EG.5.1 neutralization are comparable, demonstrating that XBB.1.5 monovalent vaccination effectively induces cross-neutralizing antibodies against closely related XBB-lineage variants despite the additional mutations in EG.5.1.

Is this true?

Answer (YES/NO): NO